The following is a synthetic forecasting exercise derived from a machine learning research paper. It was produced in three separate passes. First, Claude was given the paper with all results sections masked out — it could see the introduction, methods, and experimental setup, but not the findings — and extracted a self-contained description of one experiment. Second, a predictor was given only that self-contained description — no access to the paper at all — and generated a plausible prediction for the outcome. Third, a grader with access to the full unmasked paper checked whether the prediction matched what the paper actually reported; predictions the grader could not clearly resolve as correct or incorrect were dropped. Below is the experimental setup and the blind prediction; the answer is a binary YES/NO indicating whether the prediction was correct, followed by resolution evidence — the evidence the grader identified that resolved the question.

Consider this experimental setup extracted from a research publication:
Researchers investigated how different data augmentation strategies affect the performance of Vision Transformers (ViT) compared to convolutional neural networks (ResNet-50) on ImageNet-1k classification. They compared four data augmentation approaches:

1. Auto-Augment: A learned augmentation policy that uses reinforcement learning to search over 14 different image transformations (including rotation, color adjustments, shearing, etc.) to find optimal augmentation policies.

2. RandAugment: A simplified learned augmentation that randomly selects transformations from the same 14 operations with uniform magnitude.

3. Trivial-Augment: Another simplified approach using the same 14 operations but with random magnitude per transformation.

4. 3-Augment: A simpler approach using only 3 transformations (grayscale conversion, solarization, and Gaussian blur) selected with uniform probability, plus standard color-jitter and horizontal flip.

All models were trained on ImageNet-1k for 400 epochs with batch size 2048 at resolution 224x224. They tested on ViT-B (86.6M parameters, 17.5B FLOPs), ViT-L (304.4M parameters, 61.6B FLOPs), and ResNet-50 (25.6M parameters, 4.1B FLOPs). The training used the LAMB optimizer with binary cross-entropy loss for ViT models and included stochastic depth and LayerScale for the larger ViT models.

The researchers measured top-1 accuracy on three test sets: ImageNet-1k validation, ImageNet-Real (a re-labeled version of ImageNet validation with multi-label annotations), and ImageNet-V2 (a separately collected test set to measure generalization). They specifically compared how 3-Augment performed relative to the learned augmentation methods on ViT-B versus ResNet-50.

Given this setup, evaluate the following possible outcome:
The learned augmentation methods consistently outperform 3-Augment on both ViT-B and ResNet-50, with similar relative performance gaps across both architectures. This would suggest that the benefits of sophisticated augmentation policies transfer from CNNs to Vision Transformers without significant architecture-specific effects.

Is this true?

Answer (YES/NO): NO